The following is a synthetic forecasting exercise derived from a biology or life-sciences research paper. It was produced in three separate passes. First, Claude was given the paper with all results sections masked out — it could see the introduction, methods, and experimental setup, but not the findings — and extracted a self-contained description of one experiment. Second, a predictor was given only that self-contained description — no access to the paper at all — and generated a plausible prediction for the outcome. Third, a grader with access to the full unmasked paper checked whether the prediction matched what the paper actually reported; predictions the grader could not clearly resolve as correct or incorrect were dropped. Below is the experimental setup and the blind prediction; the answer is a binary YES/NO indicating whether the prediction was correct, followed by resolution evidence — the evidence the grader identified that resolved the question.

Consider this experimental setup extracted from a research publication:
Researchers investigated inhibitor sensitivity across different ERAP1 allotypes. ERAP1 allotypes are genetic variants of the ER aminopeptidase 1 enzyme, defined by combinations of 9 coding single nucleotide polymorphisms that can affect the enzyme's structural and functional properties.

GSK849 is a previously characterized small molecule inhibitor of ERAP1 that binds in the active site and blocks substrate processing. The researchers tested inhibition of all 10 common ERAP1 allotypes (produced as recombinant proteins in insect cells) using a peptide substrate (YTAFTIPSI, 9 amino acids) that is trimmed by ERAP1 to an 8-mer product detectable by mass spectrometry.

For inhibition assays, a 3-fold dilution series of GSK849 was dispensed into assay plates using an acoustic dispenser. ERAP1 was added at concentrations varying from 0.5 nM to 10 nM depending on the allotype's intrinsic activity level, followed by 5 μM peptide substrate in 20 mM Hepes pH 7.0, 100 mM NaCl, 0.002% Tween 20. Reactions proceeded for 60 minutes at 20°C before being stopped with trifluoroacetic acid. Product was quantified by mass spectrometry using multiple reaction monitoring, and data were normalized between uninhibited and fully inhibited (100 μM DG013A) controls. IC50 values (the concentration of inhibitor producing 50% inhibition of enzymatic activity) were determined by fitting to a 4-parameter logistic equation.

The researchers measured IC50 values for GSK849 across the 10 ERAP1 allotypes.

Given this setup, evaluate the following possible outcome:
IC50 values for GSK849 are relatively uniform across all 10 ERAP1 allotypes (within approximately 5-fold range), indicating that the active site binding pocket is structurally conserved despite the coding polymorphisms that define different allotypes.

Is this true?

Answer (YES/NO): NO